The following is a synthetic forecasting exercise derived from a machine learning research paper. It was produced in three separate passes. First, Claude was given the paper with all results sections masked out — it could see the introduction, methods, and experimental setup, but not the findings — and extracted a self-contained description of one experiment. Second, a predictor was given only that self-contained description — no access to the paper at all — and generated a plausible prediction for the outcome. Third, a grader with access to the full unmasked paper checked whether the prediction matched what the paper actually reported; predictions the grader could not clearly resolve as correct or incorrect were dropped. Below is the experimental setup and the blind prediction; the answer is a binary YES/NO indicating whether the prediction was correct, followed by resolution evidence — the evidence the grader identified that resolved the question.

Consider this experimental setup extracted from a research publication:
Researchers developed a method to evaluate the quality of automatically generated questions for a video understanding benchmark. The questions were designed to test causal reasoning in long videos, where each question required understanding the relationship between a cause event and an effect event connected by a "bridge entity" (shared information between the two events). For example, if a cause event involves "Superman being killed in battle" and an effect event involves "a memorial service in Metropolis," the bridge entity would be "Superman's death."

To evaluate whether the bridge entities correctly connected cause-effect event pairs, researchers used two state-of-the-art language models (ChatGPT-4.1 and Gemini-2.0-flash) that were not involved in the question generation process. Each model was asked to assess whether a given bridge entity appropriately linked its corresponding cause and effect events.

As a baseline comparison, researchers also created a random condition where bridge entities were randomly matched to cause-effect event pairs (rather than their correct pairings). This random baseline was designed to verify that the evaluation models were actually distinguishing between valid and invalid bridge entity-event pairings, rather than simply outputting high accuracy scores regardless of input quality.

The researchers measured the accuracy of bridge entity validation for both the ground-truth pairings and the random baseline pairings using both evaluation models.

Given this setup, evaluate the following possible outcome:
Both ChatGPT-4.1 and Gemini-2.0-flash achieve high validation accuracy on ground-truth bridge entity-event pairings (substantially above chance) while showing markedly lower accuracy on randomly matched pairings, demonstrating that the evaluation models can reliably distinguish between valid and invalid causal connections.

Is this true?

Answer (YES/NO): YES